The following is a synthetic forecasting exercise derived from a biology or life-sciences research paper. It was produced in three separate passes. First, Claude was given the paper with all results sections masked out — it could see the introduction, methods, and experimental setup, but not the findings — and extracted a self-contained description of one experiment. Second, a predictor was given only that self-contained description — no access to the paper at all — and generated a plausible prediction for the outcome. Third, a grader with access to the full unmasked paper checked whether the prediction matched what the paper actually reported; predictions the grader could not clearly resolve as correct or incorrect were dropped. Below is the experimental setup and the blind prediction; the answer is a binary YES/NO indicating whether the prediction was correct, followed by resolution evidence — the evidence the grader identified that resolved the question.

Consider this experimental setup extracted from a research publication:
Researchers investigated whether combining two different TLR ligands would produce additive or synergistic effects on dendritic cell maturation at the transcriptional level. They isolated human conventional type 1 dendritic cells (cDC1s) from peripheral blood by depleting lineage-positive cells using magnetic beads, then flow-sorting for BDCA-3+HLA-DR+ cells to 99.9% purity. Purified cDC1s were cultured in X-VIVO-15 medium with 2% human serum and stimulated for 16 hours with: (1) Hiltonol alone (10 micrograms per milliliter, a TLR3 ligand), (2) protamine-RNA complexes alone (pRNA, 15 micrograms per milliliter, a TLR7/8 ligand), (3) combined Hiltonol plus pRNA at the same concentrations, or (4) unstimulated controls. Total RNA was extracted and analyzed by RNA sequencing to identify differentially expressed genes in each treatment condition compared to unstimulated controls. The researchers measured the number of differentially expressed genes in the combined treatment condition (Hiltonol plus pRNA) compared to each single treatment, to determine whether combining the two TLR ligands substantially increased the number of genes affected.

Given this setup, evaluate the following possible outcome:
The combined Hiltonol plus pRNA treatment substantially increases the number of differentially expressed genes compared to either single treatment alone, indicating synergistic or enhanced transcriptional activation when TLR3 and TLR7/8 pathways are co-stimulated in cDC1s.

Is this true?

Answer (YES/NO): NO